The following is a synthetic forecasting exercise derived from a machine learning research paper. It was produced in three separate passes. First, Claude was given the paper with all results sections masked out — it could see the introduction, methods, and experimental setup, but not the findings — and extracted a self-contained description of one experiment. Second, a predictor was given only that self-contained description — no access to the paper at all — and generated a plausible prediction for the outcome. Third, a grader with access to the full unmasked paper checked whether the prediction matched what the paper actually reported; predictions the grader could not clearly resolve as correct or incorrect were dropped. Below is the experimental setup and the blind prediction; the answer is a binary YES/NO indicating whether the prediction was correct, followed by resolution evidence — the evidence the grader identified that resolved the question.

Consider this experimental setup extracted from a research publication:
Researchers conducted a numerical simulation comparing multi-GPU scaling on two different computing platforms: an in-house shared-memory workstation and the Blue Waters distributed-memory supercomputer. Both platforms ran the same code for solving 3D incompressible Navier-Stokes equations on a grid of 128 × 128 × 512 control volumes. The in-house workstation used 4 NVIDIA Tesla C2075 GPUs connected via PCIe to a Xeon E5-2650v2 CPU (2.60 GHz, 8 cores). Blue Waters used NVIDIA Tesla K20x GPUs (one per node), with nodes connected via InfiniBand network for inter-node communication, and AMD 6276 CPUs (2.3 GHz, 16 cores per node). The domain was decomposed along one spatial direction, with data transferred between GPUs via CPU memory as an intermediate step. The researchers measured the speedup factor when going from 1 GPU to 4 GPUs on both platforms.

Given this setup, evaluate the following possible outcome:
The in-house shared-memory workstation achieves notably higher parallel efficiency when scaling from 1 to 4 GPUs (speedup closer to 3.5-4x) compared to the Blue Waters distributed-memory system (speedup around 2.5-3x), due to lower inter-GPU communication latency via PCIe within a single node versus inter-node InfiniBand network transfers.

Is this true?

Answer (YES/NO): NO